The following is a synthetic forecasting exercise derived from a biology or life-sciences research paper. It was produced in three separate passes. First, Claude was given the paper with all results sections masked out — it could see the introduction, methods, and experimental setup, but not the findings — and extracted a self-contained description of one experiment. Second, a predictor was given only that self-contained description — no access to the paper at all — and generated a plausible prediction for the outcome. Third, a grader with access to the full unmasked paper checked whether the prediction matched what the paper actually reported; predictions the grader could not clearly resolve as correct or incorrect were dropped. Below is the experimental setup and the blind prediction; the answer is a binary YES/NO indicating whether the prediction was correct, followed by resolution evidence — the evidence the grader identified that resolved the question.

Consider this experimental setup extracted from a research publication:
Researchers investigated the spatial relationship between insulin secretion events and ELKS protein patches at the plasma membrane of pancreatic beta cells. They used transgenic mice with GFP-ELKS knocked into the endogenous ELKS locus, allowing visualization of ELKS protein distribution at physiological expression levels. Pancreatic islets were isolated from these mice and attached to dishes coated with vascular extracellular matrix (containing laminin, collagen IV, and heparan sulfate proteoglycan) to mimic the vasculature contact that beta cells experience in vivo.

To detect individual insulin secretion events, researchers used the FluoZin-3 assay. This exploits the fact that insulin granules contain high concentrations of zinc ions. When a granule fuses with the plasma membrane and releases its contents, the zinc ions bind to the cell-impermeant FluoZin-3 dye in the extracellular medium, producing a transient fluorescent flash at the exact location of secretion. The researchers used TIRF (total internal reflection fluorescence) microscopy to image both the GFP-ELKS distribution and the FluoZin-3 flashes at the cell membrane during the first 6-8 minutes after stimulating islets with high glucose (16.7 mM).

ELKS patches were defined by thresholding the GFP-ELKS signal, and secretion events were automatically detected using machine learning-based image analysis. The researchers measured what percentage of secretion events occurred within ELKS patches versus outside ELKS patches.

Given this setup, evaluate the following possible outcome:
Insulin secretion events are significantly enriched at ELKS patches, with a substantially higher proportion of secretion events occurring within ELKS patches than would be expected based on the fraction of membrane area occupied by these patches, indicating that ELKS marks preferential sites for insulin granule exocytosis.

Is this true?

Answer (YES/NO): YES